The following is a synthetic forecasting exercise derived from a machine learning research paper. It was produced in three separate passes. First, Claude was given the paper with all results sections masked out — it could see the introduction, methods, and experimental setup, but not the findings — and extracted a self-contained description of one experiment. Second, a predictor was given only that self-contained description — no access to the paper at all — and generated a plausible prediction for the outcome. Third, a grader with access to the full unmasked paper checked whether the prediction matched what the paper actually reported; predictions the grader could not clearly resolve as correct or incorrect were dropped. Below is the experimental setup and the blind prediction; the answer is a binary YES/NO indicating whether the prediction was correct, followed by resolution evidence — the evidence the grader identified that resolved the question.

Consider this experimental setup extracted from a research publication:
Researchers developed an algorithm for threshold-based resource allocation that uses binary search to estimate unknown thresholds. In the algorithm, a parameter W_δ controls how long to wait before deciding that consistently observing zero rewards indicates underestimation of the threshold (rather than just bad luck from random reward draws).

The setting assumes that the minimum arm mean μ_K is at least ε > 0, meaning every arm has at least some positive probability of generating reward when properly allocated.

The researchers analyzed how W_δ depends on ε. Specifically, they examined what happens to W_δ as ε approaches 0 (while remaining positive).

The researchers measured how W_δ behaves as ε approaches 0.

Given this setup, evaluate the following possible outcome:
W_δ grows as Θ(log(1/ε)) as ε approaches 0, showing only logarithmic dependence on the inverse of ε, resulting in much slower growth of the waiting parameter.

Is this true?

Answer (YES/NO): NO